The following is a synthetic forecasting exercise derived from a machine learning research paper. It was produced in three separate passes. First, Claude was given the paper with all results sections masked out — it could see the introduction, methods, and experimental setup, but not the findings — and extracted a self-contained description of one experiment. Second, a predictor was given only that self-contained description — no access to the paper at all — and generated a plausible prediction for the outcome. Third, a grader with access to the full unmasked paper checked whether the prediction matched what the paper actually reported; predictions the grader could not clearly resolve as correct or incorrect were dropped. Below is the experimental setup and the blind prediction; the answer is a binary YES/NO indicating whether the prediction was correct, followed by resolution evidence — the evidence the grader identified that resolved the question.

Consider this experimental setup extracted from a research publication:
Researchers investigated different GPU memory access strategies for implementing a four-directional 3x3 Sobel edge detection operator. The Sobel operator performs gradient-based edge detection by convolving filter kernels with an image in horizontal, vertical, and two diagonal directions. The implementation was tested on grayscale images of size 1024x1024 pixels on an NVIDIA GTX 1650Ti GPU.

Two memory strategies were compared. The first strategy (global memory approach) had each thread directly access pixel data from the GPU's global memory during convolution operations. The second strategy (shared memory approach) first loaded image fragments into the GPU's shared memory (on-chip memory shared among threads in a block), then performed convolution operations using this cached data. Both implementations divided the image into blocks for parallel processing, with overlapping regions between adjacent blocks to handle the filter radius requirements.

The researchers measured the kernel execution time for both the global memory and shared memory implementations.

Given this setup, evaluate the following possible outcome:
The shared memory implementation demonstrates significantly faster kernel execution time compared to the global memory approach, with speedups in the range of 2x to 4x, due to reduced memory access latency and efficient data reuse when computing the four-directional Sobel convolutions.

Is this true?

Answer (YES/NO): NO